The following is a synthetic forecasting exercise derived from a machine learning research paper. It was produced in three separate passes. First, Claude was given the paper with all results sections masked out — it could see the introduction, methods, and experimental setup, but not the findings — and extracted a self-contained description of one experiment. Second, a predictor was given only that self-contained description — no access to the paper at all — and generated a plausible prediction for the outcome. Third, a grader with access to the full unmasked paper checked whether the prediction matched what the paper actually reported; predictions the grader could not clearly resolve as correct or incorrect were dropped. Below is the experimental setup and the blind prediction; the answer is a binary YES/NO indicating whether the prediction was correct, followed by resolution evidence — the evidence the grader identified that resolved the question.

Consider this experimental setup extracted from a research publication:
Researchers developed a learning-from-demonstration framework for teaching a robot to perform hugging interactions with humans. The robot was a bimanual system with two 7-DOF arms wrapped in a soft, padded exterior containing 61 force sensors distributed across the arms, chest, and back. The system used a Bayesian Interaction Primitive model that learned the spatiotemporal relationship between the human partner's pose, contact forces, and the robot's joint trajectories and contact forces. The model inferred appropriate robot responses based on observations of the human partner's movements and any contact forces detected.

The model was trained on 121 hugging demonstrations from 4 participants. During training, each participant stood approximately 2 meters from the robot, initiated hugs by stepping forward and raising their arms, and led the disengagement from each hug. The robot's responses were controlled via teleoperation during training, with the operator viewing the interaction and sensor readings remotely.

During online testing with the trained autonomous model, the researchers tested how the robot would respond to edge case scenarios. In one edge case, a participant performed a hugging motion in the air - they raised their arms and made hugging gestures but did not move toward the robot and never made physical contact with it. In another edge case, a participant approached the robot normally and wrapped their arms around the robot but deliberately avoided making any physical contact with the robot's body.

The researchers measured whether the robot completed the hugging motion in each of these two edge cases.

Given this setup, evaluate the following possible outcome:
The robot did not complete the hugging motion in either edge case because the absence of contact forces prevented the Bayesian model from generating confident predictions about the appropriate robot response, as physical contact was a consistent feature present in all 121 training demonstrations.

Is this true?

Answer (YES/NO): NO